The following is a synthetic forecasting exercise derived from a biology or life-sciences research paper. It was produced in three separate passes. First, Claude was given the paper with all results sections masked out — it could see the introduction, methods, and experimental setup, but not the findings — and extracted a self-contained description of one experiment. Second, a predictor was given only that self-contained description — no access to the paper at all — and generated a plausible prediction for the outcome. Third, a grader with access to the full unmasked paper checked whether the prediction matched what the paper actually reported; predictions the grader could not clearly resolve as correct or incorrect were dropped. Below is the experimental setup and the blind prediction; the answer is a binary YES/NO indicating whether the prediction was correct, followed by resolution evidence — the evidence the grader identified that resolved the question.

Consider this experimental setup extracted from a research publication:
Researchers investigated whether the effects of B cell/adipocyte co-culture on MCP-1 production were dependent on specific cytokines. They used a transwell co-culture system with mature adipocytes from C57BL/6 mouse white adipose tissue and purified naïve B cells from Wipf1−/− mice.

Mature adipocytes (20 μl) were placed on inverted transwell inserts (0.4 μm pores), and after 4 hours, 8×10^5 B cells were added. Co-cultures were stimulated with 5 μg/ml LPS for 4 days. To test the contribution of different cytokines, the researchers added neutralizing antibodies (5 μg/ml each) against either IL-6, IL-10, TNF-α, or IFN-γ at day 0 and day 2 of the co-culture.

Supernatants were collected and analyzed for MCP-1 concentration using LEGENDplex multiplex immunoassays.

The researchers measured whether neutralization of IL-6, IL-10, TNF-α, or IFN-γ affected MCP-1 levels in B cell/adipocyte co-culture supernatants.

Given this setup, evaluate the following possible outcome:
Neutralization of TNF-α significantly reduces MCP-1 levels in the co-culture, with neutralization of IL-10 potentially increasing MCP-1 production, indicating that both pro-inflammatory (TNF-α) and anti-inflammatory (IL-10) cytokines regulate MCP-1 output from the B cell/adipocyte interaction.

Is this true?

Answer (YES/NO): NO